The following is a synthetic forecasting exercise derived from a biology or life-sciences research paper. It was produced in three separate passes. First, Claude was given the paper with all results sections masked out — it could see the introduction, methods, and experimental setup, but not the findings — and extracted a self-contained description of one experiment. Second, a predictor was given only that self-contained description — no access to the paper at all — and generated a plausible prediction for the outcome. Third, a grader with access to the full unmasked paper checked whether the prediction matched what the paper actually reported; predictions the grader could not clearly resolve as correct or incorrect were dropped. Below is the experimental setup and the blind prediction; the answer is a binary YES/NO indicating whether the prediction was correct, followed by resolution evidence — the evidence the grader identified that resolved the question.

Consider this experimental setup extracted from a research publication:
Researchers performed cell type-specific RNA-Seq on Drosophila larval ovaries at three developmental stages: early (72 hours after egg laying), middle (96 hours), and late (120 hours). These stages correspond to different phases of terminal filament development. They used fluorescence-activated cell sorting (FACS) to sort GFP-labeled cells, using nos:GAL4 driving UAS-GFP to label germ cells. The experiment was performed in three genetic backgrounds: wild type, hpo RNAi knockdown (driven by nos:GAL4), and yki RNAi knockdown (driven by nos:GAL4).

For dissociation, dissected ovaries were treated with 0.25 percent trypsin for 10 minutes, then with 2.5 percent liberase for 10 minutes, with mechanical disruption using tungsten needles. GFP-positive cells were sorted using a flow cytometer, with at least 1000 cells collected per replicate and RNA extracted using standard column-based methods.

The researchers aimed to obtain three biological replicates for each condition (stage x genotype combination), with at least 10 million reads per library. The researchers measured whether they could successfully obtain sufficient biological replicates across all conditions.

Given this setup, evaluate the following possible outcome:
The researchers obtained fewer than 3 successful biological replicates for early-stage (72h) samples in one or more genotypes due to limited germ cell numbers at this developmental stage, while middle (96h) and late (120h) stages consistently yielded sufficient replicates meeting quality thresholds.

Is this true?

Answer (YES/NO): YES